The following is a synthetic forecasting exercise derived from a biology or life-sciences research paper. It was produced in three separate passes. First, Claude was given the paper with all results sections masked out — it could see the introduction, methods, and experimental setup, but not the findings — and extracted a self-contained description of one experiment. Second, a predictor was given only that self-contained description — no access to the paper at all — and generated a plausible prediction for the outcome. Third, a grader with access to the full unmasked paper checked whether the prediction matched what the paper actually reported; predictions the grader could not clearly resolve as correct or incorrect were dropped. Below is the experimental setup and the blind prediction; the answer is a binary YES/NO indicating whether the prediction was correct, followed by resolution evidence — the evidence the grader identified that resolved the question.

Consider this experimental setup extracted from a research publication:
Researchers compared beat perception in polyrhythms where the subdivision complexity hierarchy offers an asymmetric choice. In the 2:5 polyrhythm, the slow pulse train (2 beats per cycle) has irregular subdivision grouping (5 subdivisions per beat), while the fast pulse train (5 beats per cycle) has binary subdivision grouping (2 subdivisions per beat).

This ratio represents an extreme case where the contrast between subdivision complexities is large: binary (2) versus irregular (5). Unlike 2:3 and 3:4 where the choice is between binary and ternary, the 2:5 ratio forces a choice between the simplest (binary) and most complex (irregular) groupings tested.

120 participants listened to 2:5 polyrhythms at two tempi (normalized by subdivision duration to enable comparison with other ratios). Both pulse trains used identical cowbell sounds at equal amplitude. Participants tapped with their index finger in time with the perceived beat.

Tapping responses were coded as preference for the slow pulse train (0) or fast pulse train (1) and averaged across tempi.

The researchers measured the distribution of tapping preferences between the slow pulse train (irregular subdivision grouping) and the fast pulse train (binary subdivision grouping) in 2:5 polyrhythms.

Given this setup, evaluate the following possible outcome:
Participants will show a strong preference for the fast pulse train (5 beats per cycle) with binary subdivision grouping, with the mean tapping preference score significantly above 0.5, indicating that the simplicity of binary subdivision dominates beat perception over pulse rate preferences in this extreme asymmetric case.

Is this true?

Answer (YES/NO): YES